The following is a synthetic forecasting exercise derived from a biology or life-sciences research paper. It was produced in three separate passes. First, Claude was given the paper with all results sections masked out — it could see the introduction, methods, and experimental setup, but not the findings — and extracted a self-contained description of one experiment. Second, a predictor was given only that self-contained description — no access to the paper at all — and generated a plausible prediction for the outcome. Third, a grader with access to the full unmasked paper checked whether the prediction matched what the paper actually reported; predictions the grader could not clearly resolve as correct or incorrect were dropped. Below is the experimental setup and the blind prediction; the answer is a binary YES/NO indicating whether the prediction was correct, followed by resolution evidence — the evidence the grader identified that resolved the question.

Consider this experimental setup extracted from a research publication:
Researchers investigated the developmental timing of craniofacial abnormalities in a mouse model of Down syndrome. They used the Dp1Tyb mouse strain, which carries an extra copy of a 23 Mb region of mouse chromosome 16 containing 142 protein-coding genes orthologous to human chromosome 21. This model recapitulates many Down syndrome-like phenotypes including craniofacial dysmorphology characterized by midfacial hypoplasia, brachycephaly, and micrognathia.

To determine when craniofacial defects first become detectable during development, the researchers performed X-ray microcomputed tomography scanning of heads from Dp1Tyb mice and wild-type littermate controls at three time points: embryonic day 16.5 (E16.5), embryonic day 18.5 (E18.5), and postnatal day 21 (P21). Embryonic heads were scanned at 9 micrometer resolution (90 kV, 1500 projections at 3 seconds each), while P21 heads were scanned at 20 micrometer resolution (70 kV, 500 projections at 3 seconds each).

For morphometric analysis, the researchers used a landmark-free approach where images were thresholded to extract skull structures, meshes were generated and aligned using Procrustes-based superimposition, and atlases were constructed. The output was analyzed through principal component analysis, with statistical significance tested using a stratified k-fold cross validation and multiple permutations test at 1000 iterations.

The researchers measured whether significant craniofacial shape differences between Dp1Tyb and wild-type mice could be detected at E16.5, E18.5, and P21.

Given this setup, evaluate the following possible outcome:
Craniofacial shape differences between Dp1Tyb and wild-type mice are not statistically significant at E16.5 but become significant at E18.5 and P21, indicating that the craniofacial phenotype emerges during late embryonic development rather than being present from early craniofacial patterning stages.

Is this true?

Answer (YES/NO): NO